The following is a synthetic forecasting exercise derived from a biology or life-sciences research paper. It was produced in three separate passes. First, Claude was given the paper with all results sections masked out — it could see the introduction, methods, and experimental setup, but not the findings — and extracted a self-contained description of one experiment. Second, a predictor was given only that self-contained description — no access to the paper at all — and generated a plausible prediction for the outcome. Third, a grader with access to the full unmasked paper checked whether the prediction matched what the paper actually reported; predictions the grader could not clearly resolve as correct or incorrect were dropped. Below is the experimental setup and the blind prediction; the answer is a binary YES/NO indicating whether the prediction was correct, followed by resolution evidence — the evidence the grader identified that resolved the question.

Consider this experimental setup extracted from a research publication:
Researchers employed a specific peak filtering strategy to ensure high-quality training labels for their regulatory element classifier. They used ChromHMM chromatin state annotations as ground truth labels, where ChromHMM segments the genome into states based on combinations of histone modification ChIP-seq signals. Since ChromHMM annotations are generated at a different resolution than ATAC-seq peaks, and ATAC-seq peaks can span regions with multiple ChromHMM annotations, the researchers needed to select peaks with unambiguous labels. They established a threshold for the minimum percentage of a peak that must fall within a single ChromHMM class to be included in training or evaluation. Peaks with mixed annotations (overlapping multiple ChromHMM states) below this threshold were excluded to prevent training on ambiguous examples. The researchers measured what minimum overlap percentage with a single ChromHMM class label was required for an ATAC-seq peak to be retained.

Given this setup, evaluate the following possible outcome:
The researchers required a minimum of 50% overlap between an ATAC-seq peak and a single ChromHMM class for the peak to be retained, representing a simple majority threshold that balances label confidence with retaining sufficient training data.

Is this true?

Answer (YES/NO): NO